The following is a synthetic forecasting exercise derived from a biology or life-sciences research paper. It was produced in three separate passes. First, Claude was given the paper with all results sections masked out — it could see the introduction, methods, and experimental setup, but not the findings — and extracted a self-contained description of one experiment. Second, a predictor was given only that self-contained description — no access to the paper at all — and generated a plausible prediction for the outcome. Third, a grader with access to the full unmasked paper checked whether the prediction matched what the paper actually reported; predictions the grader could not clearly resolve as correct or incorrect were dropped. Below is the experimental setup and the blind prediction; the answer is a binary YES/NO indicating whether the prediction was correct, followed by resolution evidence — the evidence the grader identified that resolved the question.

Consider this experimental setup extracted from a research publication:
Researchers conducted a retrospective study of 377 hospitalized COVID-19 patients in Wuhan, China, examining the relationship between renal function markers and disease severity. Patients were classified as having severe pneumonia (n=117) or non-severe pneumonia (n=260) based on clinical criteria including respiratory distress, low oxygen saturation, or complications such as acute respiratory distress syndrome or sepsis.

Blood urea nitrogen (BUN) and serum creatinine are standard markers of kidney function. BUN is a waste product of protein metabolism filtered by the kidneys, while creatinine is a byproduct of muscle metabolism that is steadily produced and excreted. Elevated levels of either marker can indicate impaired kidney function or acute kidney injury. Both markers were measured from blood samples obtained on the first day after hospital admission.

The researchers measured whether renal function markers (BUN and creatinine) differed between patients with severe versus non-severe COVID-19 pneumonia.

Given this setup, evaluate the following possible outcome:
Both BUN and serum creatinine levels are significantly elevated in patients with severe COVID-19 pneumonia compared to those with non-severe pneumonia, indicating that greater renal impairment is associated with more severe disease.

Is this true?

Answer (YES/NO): YES